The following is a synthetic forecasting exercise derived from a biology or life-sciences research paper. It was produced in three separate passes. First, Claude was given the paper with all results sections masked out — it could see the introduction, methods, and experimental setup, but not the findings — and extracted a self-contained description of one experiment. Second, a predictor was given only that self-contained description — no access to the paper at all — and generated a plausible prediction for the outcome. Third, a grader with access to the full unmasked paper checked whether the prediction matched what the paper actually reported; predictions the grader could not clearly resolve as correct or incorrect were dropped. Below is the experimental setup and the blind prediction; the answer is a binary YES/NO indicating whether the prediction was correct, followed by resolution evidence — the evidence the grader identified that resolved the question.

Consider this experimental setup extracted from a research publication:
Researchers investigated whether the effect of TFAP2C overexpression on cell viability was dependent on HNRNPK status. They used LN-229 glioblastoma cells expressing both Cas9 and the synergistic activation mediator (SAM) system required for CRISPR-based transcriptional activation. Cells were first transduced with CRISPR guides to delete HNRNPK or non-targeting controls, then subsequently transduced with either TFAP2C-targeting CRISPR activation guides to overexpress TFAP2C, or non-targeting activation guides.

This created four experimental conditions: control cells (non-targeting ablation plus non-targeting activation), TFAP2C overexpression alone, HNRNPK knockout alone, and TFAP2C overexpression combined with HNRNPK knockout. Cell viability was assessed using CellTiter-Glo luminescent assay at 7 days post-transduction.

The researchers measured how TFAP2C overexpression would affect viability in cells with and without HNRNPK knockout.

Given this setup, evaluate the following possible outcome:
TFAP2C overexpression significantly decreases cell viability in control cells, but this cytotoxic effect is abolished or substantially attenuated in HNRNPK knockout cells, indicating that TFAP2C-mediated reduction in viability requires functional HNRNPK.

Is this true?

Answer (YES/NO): NO